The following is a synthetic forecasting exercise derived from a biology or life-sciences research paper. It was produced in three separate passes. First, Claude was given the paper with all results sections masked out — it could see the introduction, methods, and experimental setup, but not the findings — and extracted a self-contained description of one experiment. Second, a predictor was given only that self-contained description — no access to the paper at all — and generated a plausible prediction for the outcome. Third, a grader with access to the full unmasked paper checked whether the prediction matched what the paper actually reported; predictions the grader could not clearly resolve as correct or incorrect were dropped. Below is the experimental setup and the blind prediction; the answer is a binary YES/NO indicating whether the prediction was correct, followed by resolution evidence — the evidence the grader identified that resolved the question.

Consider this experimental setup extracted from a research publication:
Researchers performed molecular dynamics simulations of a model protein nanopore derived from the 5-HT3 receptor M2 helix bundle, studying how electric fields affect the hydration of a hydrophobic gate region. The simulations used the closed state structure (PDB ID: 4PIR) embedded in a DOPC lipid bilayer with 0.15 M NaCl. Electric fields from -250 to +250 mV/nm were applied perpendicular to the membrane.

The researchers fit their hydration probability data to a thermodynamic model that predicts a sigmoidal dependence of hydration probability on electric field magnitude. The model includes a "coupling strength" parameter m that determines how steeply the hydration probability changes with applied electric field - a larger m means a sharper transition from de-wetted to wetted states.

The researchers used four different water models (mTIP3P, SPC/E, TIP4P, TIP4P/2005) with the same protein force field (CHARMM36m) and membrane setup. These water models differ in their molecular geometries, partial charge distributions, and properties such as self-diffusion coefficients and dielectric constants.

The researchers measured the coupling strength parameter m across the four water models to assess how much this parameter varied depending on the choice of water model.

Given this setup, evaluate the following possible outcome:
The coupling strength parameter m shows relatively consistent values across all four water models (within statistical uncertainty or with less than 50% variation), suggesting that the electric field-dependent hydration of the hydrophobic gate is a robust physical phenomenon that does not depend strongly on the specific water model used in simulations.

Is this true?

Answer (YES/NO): YES